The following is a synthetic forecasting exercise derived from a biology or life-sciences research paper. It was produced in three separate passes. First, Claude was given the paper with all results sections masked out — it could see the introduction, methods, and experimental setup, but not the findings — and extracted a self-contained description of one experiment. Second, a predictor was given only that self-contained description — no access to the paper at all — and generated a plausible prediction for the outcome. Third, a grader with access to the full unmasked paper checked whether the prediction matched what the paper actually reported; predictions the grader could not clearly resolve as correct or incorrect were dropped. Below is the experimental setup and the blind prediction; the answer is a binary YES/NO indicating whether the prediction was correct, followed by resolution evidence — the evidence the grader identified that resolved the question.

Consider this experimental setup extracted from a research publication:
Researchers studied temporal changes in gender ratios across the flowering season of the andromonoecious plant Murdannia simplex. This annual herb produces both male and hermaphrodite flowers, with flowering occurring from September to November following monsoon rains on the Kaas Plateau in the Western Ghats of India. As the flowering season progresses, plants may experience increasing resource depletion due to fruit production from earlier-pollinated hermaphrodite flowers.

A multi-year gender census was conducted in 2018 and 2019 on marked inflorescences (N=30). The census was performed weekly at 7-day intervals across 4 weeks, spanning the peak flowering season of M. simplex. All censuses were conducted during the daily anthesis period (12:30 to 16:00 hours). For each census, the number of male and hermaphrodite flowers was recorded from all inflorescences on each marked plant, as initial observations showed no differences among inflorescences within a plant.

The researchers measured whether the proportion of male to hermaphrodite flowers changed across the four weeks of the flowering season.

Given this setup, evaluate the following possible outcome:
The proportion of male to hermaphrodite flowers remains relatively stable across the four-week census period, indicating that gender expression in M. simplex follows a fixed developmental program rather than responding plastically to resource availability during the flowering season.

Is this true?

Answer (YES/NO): NO